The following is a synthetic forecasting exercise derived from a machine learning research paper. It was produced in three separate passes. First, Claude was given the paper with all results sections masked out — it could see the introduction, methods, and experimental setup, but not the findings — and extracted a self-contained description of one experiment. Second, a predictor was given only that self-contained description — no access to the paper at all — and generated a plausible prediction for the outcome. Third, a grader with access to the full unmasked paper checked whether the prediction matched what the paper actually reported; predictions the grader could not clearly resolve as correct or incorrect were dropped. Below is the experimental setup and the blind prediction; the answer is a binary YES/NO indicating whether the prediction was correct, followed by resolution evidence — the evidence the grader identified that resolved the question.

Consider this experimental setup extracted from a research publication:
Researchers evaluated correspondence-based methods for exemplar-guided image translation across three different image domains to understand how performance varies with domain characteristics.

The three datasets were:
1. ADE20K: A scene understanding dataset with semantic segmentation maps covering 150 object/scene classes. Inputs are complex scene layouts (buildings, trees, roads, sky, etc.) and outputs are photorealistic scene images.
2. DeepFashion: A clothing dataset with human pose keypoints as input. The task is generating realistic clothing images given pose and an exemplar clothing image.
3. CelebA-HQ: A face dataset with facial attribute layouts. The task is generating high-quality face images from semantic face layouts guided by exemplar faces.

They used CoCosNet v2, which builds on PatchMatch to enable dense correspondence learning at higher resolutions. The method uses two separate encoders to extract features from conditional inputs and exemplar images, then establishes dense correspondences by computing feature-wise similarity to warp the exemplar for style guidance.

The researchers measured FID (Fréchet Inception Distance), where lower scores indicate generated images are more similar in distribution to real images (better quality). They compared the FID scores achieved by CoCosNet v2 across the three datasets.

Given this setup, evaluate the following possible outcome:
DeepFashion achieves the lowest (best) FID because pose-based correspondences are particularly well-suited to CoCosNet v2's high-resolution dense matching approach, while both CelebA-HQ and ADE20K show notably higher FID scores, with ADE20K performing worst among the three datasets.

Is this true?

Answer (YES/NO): NO